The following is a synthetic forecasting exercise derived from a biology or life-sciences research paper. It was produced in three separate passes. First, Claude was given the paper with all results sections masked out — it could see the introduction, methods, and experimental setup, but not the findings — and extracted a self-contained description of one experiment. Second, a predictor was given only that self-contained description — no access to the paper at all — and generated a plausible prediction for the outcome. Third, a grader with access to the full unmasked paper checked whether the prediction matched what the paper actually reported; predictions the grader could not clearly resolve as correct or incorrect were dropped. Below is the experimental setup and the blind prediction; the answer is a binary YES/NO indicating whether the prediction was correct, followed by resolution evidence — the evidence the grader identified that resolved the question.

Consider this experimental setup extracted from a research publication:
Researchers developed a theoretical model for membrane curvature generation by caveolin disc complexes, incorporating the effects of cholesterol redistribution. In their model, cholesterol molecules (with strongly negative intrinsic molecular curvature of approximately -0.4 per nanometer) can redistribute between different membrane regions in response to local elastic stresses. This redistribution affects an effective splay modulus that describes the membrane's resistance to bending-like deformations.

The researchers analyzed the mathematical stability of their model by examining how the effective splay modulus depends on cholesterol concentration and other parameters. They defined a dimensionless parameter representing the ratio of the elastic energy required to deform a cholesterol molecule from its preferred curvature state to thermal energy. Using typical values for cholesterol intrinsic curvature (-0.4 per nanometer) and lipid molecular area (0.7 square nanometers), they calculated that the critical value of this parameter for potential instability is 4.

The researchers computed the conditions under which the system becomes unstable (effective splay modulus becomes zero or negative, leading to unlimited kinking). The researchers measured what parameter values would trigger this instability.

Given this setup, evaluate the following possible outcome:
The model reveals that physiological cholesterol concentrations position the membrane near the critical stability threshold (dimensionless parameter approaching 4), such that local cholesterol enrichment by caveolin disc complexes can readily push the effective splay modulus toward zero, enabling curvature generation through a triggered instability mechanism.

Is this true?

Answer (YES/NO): NO